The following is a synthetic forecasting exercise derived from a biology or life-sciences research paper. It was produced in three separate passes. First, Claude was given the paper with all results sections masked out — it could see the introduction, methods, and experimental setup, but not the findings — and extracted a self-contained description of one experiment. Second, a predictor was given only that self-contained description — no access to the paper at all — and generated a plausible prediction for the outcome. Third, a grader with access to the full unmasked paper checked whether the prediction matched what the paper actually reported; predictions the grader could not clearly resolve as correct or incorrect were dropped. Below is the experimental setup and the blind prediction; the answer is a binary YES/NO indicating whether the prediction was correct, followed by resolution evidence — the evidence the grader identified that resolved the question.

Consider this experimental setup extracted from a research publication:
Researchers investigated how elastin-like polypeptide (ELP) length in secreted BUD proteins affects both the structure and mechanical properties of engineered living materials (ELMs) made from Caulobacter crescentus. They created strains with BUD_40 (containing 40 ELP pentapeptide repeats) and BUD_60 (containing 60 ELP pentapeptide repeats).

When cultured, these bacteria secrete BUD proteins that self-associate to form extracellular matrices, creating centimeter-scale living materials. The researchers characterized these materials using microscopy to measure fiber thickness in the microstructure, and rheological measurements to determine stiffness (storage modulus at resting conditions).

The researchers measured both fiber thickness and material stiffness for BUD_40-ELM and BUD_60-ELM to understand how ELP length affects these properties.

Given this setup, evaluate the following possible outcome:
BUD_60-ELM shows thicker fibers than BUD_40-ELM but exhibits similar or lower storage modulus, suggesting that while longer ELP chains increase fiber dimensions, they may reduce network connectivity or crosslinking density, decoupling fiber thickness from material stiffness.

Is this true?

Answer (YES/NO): NO